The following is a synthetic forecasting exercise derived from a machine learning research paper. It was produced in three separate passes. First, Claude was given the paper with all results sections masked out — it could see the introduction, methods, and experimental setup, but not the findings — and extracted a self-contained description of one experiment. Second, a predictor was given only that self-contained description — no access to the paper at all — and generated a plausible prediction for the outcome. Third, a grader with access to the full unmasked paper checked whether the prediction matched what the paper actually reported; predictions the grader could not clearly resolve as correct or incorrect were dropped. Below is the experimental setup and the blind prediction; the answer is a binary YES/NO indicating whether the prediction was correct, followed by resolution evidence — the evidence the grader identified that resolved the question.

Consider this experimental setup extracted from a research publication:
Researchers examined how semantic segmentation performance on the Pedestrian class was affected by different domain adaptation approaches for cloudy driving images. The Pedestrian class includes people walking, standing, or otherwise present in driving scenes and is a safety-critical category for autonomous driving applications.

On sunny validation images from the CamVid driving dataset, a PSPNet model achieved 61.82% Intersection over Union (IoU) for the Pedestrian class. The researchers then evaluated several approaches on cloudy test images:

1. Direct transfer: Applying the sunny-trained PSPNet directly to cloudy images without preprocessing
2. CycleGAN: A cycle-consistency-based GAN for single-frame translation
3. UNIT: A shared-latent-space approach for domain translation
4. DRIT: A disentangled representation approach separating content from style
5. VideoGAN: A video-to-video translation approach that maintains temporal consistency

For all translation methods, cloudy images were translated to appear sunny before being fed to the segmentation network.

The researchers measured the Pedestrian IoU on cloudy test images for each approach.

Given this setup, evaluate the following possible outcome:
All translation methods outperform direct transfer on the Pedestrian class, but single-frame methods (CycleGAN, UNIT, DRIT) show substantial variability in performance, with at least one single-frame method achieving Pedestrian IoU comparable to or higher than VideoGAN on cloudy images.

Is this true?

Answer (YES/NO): NO